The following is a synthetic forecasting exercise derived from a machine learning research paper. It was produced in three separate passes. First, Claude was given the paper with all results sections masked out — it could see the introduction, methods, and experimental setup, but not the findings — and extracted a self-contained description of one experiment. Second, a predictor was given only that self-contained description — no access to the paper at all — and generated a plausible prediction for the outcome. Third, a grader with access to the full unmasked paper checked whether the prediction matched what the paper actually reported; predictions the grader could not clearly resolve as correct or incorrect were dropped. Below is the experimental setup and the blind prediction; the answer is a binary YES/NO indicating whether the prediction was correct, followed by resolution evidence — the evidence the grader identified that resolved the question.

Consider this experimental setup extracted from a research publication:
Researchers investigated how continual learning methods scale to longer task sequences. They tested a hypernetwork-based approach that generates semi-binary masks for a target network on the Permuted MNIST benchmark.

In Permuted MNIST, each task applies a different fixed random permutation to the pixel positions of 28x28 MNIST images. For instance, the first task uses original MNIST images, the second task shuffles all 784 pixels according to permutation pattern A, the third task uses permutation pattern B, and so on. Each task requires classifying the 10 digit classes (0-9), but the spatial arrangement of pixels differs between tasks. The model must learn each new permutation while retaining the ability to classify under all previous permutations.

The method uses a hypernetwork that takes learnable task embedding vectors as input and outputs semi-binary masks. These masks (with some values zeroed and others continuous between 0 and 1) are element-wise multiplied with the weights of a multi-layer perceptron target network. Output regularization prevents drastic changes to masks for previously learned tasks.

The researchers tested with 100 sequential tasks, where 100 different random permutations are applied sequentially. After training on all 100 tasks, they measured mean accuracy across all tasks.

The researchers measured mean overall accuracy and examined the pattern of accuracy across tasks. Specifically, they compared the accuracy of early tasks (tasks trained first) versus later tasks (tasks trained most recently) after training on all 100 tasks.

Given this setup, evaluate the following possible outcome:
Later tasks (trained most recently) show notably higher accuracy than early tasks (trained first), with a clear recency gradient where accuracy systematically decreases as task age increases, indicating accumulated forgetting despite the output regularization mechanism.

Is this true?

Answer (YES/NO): NO